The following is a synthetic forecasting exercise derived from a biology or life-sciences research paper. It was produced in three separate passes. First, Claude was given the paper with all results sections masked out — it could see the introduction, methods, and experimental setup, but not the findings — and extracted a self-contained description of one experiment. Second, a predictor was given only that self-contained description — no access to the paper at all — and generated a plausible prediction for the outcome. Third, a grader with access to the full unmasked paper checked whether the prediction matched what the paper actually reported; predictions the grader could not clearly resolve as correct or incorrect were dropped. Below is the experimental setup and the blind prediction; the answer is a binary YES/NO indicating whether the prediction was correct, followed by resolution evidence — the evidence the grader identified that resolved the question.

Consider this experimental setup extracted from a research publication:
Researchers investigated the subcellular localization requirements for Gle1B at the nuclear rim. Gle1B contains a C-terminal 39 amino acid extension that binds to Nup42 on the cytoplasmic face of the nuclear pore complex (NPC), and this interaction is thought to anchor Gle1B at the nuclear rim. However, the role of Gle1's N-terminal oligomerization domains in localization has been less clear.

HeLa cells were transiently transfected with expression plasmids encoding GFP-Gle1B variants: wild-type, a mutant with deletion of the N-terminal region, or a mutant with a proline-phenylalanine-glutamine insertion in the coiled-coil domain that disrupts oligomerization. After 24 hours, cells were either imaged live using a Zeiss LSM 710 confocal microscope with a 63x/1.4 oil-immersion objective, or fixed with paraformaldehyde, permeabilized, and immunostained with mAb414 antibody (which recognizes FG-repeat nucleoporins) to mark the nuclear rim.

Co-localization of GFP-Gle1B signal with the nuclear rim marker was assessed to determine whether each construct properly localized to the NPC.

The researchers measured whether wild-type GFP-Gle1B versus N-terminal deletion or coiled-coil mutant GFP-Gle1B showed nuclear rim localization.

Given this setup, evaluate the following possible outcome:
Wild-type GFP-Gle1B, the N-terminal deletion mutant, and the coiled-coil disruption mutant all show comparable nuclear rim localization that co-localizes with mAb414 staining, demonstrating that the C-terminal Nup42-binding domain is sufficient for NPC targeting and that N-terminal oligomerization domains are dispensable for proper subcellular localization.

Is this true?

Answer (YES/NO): NO